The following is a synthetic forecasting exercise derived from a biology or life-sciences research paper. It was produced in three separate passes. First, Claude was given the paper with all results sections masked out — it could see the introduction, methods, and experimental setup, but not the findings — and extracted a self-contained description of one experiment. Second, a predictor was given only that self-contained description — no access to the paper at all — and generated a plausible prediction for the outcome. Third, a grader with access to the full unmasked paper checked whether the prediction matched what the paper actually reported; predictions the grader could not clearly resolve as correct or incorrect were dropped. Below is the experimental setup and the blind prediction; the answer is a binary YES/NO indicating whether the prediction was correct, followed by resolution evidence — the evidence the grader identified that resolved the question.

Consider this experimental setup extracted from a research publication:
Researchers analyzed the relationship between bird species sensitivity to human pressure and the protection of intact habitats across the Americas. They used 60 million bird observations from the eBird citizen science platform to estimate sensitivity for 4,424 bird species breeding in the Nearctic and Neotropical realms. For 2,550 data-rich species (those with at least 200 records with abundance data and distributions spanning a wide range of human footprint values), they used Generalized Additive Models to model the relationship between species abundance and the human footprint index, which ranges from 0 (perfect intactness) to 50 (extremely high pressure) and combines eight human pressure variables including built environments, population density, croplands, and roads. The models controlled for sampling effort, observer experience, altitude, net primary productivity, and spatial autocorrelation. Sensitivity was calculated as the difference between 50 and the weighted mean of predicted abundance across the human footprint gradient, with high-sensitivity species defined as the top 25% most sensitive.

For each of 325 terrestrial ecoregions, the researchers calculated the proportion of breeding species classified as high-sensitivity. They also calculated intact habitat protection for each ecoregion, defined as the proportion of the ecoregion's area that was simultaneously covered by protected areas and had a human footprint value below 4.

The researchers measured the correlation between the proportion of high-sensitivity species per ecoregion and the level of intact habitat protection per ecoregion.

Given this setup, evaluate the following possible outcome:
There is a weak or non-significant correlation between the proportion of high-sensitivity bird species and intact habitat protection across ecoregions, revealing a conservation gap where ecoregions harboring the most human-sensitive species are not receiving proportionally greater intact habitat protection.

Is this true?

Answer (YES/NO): YES